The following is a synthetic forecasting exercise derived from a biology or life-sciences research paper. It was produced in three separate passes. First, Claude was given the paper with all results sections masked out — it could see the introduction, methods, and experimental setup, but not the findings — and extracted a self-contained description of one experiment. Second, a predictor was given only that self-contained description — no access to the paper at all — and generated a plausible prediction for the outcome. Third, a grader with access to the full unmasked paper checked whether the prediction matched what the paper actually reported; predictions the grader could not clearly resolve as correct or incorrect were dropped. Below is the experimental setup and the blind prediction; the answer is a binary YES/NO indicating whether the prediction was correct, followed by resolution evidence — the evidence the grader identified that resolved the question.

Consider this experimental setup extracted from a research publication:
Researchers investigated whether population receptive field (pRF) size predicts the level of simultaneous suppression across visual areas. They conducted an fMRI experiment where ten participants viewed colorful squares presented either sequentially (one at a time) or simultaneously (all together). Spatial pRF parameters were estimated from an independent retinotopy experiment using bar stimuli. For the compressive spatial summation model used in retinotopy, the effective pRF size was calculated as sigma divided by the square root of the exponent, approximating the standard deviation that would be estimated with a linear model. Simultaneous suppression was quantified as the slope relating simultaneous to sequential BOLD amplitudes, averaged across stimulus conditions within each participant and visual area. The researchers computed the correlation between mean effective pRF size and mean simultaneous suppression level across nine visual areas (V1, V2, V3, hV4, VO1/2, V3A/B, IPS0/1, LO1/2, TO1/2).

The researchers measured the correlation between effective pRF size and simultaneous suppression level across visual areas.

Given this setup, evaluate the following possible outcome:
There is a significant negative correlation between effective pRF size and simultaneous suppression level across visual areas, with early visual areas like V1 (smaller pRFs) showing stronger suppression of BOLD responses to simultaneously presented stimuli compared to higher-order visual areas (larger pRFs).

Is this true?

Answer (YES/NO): NO